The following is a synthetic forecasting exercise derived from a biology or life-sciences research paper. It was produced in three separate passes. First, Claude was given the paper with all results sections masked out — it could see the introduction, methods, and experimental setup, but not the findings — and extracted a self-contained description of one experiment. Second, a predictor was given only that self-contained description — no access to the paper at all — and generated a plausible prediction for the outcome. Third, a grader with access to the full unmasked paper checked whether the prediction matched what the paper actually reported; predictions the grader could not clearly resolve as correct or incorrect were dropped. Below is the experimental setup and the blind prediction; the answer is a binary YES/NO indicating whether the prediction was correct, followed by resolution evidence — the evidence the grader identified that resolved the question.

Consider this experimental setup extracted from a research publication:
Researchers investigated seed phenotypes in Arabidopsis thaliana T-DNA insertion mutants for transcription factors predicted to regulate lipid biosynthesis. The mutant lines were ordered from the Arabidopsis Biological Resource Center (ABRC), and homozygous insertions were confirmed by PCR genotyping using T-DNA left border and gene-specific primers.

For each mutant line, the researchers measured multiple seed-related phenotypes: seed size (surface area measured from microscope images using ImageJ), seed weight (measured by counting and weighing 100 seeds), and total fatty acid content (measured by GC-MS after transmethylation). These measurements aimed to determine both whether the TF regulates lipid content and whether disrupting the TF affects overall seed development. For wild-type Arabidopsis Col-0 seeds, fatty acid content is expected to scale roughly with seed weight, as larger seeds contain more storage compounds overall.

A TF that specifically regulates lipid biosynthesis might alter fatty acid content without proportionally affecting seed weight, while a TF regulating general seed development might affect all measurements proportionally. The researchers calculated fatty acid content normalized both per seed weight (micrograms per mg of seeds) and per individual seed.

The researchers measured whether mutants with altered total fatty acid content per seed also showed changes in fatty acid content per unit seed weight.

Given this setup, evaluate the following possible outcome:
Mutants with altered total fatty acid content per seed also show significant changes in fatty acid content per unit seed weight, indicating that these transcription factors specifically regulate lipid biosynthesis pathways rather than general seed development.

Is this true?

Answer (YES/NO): NO